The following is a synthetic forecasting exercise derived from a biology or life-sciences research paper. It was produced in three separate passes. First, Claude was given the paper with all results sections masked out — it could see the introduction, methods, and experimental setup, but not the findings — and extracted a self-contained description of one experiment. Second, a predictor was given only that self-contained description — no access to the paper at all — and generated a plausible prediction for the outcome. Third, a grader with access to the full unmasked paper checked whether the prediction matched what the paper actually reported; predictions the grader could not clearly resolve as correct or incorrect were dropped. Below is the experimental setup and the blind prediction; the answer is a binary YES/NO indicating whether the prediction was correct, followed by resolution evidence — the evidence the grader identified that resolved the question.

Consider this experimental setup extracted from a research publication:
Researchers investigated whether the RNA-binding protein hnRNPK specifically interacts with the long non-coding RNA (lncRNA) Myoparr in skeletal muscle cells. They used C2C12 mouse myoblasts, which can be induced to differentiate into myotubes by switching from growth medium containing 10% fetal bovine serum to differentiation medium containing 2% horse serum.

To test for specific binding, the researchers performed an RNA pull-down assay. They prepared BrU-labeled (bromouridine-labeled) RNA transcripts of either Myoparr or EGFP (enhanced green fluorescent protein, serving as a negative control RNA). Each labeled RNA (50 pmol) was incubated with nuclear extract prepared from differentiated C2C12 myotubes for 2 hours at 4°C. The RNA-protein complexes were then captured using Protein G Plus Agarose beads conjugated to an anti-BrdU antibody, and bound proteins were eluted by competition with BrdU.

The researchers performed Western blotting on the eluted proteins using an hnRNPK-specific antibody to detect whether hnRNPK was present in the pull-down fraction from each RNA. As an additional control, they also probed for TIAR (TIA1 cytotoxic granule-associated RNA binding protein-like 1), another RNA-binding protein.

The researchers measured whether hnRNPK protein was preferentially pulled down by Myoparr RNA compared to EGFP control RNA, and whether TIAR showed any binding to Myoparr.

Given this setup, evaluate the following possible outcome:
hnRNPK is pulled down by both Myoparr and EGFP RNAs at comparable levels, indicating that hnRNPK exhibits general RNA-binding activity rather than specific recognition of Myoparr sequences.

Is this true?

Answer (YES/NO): NO